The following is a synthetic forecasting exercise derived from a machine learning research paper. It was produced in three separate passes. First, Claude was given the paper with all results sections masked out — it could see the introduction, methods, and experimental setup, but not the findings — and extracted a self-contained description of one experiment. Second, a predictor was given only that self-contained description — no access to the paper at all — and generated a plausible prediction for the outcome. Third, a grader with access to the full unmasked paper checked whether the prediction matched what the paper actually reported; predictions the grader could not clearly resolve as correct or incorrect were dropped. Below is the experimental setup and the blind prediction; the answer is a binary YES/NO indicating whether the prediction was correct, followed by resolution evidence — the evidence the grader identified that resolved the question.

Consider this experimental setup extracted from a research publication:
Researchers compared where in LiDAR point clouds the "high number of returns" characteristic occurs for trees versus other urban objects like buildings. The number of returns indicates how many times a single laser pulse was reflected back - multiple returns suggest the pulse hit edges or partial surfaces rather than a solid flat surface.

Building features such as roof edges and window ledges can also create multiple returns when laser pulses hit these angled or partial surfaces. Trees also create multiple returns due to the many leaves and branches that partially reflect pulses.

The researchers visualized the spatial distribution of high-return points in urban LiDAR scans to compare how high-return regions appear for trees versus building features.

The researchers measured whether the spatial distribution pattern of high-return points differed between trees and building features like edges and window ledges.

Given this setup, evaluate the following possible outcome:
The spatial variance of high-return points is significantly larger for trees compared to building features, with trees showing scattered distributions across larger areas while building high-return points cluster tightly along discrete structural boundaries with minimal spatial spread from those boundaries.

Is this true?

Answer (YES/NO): NO